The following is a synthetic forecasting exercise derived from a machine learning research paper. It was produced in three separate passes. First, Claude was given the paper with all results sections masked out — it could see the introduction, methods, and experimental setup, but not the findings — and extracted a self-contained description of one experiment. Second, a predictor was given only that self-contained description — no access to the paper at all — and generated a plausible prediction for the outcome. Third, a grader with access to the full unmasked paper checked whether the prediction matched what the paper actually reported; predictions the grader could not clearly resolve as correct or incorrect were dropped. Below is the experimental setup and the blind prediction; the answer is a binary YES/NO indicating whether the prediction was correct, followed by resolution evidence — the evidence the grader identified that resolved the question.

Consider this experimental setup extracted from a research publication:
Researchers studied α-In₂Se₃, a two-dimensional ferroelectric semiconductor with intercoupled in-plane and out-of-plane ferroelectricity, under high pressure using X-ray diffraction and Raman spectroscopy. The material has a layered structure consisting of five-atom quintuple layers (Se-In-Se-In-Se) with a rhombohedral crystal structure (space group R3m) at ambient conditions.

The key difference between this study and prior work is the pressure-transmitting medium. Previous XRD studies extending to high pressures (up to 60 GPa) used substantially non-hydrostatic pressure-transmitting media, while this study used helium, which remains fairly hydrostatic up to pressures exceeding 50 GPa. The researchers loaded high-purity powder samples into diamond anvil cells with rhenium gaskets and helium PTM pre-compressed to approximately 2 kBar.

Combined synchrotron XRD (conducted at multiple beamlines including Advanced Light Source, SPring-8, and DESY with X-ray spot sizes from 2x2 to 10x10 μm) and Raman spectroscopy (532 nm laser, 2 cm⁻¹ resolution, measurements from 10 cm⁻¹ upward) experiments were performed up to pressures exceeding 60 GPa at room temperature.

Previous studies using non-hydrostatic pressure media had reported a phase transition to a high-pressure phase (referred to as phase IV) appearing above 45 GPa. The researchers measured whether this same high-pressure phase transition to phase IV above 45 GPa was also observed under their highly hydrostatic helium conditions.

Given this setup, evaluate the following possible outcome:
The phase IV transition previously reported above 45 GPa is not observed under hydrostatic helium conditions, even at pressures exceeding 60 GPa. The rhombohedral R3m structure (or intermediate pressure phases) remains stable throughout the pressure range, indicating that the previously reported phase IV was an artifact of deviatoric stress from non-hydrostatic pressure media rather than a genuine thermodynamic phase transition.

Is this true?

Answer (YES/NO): NO